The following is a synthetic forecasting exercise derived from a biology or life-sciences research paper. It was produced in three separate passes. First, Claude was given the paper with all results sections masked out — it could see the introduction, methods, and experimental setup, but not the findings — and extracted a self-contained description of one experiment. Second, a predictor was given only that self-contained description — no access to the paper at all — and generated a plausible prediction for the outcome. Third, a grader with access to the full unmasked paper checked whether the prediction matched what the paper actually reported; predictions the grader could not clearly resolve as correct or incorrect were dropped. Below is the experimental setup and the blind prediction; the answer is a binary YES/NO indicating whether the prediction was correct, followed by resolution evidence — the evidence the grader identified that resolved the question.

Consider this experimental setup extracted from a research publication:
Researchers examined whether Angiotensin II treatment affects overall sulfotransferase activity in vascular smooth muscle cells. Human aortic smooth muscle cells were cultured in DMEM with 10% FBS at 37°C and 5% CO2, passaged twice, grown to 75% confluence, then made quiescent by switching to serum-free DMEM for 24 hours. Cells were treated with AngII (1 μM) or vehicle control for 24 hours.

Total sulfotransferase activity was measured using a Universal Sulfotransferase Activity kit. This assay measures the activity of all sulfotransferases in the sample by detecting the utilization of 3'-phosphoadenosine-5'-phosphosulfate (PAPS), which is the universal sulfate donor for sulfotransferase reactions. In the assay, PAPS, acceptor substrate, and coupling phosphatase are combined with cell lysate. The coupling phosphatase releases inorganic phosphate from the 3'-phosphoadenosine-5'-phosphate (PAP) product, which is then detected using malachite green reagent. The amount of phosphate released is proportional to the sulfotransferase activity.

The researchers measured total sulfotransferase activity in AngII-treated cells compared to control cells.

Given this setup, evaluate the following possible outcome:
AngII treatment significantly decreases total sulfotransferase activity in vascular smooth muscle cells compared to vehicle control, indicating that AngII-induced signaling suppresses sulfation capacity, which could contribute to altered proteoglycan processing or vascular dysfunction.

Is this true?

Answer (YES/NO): NO